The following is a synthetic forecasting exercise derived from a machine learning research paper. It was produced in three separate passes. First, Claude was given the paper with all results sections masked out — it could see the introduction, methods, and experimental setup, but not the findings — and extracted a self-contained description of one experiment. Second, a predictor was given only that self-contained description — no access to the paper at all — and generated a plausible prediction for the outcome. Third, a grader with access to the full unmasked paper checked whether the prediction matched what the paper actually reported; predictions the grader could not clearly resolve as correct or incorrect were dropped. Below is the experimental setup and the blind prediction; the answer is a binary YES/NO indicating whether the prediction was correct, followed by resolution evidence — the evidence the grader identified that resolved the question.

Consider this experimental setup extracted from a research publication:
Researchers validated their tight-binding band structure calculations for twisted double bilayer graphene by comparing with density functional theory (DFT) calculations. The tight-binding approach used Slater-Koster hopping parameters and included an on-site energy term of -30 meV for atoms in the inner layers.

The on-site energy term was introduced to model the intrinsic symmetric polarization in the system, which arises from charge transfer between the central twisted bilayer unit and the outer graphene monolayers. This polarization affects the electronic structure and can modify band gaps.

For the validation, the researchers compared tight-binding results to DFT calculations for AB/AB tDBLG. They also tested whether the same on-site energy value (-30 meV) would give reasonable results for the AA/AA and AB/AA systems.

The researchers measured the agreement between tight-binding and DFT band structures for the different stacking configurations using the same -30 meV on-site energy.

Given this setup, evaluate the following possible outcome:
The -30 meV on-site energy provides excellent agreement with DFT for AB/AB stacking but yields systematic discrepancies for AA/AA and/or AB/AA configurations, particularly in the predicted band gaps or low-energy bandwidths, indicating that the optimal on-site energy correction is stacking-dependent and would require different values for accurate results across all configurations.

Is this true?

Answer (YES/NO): NO